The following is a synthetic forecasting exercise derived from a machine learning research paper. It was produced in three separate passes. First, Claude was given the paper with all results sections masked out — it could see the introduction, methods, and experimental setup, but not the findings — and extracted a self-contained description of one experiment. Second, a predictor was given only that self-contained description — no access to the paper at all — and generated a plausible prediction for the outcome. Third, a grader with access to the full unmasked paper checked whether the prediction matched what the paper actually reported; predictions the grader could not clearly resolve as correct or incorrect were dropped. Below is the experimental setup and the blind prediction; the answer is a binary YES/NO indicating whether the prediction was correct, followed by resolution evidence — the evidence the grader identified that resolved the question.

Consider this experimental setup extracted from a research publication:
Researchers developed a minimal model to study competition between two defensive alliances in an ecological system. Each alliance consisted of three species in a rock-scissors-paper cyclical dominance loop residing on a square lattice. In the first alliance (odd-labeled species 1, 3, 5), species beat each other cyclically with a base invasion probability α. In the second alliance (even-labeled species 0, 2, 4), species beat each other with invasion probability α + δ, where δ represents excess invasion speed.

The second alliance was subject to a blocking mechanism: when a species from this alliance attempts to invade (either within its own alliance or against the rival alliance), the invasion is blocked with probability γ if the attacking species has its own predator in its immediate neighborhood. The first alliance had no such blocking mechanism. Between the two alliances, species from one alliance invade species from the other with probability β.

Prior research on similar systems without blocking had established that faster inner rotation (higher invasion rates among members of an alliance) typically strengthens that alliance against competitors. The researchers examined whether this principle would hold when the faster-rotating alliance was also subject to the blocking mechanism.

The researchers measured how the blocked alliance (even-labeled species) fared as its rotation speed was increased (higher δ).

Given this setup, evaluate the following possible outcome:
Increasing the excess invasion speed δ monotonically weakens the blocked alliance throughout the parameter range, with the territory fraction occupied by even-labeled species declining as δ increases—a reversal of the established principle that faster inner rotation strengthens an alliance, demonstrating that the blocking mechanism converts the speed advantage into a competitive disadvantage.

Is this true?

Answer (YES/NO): NO